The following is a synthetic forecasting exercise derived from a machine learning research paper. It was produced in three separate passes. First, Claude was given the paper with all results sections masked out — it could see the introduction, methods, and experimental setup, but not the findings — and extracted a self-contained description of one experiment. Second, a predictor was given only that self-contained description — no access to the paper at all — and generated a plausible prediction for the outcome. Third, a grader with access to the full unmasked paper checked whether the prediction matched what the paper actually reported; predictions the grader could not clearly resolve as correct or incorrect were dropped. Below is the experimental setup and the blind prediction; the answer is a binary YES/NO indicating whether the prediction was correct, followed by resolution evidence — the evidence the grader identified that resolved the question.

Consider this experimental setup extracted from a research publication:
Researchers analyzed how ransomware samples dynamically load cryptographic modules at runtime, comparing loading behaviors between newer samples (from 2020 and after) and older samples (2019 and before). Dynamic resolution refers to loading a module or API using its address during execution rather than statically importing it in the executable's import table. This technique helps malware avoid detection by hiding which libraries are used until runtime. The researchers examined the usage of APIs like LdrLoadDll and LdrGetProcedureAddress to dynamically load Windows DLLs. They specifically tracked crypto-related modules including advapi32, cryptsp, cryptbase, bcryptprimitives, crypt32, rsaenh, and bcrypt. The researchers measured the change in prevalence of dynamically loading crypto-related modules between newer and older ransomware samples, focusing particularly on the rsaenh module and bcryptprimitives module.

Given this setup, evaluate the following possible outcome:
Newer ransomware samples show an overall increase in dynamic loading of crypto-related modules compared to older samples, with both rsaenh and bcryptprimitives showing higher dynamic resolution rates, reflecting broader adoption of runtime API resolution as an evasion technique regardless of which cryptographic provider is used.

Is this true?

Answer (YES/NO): YES